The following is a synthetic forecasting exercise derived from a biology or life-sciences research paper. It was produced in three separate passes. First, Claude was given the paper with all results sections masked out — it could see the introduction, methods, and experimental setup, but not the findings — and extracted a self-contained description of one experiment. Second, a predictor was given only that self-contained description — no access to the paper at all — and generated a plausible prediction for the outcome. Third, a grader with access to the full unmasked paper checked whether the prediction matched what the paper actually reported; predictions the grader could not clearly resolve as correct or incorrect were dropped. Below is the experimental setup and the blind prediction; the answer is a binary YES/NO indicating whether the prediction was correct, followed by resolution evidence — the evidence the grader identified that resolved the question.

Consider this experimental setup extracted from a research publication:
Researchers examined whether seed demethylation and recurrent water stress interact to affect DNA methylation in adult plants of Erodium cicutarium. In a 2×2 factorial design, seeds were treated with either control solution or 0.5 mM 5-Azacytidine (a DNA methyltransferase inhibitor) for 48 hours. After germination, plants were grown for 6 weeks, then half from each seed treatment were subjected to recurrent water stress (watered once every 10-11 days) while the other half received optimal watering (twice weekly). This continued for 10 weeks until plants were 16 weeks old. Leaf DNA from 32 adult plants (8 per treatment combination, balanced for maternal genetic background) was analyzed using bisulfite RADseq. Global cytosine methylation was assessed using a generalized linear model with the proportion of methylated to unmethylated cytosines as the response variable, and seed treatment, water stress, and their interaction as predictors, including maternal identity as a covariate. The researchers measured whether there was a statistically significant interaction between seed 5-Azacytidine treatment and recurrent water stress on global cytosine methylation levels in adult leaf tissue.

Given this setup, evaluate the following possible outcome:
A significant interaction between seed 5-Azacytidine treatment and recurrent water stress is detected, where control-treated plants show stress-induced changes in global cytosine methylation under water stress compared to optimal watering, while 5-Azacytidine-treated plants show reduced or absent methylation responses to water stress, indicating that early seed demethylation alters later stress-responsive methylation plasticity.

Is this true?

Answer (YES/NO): NO